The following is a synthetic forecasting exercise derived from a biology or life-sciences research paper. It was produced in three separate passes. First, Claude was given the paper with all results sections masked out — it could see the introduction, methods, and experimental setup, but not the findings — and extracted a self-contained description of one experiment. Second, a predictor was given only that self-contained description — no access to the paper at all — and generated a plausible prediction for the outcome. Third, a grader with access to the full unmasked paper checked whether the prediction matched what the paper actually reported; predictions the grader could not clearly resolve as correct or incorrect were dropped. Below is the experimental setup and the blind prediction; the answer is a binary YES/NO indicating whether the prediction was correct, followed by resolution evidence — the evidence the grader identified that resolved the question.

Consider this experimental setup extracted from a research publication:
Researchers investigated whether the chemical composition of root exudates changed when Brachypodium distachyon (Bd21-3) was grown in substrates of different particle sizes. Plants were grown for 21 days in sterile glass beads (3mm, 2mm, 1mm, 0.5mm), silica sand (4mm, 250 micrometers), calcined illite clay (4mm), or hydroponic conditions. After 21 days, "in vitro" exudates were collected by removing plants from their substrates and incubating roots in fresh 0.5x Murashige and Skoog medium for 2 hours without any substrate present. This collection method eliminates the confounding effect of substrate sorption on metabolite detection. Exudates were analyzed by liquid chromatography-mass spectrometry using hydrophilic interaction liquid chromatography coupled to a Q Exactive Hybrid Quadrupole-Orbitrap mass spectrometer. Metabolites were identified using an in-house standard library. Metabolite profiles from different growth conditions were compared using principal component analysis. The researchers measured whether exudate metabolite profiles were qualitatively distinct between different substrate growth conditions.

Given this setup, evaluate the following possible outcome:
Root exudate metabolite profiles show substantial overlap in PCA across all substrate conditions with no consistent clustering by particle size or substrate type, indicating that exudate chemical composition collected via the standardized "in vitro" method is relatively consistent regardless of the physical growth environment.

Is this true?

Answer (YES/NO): YES